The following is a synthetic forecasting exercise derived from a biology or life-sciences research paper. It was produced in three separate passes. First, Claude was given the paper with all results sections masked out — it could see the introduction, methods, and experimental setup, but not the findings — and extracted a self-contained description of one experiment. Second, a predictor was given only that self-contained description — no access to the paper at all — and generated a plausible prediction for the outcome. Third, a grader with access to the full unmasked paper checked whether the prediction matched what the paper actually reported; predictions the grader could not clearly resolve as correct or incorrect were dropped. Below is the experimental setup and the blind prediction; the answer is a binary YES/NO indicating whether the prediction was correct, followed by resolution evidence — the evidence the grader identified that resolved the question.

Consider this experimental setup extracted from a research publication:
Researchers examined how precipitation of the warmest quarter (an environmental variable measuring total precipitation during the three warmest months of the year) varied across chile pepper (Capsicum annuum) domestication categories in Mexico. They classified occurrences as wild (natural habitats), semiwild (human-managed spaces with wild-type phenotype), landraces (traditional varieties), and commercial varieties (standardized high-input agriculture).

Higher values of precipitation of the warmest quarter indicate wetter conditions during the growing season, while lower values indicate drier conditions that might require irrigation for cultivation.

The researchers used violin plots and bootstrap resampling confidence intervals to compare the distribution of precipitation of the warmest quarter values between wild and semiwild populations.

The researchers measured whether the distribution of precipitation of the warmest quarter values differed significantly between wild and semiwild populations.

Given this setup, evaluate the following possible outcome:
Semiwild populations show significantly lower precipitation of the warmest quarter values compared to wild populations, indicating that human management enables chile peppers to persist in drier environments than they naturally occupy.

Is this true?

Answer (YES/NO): NO